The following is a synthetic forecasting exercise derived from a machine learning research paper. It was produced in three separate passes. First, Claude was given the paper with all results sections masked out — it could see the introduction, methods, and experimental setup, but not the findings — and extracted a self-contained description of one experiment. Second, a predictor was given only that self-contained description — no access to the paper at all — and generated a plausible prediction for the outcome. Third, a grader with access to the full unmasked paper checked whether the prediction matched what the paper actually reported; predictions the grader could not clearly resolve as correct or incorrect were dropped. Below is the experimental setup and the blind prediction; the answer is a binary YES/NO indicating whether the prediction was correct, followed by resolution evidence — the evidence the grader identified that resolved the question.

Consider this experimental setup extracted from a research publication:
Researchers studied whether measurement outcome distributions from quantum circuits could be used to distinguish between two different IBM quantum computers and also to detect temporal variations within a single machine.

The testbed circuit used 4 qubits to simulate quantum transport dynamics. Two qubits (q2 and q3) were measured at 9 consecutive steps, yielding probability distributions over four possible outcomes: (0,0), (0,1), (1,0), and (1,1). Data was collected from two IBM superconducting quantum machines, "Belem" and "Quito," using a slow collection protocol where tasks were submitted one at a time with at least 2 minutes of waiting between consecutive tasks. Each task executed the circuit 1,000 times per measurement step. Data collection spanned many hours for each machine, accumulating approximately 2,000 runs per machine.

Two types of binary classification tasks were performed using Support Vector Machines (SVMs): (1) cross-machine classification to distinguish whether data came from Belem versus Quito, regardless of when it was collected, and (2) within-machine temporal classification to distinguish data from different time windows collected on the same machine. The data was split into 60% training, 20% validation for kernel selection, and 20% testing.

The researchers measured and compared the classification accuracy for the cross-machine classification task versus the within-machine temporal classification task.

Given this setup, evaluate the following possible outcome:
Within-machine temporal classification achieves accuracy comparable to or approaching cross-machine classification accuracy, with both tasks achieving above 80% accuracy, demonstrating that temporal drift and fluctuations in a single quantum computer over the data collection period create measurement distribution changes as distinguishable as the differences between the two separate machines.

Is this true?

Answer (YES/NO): YES